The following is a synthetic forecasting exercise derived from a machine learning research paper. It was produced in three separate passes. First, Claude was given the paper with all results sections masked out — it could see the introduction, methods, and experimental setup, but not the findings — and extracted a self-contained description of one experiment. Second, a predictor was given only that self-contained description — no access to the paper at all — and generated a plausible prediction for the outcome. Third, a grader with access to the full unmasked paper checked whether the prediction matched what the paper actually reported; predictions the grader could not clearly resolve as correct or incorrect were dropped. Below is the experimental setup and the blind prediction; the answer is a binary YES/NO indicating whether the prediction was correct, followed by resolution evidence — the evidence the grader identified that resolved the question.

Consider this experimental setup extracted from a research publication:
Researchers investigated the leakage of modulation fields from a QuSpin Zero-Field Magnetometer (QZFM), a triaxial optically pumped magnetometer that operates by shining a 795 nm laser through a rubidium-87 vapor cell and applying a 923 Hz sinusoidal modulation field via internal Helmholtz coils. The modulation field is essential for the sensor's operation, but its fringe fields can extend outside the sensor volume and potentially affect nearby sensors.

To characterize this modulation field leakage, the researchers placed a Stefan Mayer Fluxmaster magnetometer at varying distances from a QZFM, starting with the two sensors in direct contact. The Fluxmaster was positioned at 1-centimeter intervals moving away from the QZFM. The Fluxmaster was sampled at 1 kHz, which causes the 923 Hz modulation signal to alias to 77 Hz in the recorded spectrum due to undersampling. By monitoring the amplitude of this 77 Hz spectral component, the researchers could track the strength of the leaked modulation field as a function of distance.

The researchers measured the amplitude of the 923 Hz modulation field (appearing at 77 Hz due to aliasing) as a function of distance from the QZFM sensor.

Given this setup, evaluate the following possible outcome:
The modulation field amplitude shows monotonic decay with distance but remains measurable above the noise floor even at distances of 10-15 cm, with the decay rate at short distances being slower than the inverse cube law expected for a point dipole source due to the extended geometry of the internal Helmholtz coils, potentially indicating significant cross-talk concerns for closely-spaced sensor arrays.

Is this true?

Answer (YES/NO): NO